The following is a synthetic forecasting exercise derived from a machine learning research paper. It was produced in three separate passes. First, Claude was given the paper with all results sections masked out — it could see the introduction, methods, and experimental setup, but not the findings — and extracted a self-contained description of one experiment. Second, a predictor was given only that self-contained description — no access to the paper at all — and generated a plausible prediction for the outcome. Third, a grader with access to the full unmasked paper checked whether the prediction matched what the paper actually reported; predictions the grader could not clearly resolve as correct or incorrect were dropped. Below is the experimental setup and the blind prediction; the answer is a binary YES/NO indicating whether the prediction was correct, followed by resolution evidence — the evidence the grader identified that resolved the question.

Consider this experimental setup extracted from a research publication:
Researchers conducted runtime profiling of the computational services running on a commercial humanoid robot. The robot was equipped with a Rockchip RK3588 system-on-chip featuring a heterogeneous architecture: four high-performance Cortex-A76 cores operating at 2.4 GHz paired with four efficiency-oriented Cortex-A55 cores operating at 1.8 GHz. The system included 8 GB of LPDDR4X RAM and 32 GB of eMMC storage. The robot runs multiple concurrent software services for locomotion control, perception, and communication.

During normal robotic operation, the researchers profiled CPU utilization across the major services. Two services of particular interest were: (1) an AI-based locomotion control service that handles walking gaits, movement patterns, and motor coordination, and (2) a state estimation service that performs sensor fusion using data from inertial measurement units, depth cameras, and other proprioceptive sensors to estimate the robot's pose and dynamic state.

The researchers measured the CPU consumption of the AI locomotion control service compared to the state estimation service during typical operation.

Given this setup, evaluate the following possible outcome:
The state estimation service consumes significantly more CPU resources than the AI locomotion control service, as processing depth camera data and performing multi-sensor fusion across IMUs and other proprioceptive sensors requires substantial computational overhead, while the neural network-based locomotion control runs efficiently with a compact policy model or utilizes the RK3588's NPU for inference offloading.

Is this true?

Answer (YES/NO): NO